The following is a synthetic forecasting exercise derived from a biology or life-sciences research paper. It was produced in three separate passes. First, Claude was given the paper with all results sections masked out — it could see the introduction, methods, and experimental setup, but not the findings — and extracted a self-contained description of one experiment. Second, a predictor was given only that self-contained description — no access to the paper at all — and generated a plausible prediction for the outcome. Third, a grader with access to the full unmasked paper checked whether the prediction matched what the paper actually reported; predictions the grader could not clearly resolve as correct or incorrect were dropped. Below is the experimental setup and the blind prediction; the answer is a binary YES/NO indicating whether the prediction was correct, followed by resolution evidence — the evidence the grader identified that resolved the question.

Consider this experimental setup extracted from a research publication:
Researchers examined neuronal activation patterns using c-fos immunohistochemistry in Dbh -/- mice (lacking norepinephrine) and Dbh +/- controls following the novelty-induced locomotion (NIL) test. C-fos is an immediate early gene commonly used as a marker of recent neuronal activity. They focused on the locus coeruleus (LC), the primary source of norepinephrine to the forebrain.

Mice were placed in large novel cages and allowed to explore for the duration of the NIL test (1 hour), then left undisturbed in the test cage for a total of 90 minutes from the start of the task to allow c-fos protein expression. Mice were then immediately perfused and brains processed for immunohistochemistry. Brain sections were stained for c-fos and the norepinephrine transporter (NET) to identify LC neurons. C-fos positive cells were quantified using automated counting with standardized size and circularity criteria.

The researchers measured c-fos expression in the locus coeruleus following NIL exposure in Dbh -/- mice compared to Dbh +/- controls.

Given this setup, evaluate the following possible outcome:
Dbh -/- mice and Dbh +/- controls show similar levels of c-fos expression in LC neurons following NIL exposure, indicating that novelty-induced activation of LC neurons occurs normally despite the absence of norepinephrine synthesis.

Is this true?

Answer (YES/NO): YES